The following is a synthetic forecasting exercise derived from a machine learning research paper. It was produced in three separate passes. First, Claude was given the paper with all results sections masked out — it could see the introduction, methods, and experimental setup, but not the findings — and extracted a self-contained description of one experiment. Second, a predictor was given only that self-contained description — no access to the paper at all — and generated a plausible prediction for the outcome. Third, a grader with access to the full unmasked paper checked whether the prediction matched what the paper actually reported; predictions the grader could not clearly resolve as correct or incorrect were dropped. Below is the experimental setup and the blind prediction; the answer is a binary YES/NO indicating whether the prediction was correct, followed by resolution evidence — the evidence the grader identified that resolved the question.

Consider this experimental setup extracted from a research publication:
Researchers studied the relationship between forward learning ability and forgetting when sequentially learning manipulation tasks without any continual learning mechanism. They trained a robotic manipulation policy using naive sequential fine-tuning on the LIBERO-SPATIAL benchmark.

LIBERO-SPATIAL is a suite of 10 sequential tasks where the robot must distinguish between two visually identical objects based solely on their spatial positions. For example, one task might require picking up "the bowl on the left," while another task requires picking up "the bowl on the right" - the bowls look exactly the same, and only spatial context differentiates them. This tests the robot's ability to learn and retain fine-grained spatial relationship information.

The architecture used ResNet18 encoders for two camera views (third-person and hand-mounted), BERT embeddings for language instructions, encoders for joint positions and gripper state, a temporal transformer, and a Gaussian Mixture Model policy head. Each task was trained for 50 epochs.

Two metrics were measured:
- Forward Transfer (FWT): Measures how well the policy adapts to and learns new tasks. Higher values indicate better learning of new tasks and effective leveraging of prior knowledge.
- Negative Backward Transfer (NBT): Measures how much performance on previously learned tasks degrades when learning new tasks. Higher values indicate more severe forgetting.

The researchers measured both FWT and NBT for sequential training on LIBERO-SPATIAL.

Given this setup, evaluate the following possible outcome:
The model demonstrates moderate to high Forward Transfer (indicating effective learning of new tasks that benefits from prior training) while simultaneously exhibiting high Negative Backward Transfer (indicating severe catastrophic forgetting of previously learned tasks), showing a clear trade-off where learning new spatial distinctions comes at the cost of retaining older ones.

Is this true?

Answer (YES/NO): YES